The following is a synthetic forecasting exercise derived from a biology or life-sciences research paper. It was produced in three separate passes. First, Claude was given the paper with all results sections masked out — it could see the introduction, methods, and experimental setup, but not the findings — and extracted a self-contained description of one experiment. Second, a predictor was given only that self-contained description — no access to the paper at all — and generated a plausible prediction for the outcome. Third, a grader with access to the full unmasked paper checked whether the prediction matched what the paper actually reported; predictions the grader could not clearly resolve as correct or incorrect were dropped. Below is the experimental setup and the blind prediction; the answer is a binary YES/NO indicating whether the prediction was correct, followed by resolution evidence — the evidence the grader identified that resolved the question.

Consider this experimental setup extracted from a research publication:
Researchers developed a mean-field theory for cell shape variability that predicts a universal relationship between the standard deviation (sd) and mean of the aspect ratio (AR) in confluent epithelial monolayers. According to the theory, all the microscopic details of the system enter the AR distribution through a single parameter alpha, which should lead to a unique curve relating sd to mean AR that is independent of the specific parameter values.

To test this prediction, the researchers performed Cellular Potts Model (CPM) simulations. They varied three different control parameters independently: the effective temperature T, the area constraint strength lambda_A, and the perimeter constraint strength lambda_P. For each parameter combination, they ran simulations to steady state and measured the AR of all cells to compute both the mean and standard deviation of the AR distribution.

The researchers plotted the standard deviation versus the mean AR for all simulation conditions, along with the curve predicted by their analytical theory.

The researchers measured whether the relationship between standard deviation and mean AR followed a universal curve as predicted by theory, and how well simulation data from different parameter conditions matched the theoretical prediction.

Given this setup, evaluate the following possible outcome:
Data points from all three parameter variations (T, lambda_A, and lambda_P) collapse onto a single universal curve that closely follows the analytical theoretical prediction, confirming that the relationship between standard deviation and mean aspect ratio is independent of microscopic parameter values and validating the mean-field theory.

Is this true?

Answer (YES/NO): YES